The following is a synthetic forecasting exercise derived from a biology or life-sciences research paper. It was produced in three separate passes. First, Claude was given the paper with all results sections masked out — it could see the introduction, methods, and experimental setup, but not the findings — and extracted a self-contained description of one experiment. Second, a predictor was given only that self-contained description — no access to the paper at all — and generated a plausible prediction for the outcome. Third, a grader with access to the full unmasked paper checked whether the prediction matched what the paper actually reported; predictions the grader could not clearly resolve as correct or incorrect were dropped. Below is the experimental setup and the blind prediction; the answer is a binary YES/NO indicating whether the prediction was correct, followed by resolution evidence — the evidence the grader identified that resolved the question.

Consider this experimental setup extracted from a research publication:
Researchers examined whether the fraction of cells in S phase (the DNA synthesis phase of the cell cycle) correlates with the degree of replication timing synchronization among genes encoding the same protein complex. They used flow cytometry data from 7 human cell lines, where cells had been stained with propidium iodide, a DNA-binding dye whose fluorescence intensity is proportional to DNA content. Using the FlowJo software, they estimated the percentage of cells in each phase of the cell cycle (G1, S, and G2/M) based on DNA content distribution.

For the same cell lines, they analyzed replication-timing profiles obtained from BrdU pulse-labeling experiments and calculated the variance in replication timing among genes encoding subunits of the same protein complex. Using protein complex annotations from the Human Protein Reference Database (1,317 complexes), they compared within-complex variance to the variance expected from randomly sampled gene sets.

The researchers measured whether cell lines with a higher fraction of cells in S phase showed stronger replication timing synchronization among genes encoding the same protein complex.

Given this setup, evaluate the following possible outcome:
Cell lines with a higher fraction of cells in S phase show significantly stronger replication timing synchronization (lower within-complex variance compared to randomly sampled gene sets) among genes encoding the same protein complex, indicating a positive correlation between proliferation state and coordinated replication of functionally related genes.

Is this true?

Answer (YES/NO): YES